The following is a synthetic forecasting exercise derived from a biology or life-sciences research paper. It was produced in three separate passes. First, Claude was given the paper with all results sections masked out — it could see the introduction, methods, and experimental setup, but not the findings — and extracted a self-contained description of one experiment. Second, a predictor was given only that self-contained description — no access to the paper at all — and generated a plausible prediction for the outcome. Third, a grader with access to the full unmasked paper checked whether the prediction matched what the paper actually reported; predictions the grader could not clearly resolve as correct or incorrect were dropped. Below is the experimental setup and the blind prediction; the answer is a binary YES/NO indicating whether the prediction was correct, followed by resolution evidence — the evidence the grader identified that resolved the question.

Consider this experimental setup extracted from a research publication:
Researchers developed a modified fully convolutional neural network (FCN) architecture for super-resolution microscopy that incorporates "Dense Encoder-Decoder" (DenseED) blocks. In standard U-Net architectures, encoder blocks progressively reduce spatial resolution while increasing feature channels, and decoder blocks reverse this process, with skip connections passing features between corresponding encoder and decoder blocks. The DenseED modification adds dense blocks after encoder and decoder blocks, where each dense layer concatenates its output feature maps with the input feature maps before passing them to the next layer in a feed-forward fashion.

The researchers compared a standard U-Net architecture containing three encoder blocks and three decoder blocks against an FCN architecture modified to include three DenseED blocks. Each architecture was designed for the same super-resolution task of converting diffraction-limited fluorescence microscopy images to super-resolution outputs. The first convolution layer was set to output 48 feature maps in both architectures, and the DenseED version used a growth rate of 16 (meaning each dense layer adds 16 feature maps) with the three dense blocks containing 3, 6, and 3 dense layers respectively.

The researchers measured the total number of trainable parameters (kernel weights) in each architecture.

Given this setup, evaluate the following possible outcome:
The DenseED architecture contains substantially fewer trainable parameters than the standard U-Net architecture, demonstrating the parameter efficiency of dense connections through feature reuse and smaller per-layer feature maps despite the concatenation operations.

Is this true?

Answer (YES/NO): YES